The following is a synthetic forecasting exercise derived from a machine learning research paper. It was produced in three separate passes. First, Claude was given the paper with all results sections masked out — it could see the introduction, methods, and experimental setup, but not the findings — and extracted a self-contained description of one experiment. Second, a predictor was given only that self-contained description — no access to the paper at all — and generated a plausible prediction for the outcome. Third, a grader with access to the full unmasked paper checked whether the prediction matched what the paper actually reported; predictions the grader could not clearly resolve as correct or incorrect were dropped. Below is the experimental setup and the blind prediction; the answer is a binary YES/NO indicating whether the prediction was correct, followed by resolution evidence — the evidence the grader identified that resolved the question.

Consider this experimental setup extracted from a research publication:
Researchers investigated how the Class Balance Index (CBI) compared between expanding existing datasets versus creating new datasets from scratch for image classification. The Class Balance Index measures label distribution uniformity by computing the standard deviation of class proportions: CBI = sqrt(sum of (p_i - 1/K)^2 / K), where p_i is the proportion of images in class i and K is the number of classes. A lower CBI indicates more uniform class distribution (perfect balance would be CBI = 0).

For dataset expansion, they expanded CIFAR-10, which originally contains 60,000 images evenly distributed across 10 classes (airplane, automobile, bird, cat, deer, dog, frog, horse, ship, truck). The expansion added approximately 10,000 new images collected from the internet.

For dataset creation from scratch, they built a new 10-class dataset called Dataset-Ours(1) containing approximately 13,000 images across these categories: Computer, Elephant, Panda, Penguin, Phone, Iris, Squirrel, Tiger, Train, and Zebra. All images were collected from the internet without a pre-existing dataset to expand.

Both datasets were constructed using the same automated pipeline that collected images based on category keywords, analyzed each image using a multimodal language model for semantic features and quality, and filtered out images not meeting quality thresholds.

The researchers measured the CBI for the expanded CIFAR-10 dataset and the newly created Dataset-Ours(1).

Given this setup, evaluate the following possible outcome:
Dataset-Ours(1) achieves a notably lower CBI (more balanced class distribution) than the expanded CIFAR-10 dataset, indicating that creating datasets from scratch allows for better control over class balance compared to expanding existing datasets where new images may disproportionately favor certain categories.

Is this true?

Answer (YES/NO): YES